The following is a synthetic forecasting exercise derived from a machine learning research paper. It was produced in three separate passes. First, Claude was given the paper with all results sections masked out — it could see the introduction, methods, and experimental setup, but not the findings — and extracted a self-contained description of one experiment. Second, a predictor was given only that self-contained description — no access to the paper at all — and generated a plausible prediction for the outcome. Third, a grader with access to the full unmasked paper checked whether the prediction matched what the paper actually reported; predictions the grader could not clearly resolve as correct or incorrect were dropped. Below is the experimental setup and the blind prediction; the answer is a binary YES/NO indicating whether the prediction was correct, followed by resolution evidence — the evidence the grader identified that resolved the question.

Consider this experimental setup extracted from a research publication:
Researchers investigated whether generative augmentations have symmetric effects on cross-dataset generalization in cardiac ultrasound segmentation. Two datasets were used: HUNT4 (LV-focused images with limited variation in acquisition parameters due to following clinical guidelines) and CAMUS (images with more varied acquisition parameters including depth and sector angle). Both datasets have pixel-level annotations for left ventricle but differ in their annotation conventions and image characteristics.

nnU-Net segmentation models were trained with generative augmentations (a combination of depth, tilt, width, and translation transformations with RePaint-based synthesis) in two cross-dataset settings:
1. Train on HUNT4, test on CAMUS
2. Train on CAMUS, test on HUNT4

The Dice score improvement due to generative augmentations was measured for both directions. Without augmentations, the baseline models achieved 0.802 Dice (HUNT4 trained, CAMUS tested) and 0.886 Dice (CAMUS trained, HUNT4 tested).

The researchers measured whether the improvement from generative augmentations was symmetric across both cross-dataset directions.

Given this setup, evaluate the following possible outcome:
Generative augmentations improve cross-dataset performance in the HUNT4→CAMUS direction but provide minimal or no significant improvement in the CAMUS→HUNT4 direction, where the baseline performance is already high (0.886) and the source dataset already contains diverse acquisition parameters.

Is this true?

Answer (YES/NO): YES